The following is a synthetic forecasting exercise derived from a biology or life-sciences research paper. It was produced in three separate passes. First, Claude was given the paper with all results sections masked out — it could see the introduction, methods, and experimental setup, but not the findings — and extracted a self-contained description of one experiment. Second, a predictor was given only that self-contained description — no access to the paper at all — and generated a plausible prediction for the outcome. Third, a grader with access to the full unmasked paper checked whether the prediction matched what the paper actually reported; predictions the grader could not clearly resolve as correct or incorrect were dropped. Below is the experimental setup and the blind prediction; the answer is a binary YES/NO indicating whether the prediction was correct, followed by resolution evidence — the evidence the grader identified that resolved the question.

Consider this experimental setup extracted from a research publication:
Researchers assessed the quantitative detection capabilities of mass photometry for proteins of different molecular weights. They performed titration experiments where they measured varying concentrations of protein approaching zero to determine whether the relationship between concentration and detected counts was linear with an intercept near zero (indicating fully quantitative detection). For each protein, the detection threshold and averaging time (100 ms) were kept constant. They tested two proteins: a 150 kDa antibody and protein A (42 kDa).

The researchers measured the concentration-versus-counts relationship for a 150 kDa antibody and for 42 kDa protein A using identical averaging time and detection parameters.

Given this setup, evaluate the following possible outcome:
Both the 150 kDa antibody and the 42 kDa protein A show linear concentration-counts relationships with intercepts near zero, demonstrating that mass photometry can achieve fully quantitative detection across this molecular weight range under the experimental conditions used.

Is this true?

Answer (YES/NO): NO